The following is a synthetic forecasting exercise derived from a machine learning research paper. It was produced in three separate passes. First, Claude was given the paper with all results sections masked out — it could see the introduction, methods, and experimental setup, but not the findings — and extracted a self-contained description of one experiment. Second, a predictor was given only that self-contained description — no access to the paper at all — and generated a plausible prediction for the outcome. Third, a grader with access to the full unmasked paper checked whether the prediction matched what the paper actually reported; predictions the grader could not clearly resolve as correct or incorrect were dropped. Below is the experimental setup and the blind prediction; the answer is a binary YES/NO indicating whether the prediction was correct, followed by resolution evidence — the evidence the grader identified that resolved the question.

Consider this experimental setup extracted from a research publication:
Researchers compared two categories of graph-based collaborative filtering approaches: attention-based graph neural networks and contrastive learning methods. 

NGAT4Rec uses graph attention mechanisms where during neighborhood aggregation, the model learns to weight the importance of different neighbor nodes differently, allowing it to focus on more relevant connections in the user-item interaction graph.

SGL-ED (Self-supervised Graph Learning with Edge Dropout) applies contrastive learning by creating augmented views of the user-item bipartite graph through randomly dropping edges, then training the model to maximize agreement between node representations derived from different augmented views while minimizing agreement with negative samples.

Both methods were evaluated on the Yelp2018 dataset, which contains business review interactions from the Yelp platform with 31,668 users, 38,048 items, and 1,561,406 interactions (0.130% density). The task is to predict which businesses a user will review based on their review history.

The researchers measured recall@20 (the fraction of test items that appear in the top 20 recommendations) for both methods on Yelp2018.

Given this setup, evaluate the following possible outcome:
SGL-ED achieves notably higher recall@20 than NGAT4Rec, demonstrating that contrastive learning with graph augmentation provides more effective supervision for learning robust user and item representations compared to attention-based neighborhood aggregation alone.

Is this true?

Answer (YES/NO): NO